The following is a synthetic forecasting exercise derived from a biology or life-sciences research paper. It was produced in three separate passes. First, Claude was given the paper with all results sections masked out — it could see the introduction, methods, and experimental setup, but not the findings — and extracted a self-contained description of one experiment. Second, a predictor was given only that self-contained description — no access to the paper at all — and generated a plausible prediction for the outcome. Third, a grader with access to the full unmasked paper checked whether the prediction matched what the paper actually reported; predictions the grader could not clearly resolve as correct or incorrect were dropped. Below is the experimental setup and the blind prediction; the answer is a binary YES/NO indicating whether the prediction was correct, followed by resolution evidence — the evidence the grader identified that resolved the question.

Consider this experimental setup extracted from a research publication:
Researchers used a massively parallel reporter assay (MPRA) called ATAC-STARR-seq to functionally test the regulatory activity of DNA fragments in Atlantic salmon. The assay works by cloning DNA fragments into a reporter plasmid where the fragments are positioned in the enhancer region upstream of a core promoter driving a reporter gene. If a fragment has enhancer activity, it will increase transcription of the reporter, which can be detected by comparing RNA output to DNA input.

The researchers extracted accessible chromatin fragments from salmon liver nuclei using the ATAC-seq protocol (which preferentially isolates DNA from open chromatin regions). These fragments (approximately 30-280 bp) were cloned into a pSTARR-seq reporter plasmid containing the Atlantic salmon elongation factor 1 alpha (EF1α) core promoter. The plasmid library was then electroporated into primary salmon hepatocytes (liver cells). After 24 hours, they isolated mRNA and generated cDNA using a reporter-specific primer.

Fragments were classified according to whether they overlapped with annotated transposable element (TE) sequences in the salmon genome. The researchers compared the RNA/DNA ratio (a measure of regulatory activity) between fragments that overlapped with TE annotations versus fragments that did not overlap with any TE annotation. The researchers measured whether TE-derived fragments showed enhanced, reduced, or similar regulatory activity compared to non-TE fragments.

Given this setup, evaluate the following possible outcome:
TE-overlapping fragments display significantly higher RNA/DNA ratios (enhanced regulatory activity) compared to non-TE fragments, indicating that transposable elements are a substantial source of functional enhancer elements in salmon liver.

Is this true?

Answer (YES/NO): NO